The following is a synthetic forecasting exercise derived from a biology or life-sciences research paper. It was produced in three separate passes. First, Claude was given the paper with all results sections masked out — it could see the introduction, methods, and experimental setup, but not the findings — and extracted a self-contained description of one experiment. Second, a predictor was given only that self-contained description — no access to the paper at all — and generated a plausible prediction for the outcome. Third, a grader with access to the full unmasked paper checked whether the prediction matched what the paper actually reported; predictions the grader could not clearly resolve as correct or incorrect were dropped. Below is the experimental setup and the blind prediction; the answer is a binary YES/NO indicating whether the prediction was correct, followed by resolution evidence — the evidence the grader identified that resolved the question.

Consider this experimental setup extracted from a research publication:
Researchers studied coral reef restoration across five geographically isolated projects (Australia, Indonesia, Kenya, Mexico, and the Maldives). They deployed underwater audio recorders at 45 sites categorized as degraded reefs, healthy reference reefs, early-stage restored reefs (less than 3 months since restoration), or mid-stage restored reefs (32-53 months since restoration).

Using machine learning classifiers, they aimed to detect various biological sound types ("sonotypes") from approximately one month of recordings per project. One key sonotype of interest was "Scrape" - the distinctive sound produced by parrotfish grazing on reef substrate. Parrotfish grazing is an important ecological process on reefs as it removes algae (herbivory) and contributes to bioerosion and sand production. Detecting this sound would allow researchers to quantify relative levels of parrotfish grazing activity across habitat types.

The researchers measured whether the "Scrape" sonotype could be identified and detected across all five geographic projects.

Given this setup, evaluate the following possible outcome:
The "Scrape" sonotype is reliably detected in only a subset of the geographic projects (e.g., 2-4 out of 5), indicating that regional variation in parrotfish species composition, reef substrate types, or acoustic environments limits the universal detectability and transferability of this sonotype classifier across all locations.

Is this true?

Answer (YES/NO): YES